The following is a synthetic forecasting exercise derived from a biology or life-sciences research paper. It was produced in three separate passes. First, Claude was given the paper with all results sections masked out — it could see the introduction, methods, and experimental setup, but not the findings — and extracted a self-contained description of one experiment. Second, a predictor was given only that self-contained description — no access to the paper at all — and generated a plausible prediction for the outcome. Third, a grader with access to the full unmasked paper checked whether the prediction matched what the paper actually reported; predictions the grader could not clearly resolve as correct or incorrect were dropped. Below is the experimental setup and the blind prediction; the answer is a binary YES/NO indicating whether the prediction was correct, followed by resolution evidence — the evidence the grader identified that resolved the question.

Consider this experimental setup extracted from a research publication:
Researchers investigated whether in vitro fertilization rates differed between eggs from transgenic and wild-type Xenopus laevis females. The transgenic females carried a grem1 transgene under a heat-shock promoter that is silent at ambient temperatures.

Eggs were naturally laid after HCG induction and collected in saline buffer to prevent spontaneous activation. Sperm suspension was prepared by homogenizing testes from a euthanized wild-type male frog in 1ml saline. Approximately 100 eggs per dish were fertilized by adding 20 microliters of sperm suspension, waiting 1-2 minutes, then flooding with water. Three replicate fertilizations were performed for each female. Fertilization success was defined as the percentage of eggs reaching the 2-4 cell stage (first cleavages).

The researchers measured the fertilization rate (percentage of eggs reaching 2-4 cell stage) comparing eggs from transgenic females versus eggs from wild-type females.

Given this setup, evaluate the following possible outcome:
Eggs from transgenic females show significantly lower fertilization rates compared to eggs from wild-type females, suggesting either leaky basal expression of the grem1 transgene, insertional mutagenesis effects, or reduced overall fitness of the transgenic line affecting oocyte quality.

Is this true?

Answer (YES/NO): NO